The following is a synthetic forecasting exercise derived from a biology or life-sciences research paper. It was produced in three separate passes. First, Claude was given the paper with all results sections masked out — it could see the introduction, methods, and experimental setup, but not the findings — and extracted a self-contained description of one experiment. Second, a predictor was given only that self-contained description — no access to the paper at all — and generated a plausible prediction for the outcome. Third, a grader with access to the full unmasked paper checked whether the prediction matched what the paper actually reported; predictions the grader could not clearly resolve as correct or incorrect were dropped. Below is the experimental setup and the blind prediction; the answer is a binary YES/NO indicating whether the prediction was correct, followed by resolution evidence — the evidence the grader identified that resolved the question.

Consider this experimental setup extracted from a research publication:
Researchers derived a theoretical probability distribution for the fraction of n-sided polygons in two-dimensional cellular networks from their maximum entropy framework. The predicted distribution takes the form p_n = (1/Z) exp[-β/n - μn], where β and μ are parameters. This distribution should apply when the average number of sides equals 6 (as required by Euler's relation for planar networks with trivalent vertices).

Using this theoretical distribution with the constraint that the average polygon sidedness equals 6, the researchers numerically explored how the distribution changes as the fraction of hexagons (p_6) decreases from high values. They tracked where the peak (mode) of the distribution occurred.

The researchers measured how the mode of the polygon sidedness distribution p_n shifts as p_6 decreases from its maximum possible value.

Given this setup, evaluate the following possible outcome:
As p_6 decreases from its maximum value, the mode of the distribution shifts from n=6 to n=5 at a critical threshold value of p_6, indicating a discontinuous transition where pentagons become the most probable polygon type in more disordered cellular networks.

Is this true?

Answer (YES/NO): YES